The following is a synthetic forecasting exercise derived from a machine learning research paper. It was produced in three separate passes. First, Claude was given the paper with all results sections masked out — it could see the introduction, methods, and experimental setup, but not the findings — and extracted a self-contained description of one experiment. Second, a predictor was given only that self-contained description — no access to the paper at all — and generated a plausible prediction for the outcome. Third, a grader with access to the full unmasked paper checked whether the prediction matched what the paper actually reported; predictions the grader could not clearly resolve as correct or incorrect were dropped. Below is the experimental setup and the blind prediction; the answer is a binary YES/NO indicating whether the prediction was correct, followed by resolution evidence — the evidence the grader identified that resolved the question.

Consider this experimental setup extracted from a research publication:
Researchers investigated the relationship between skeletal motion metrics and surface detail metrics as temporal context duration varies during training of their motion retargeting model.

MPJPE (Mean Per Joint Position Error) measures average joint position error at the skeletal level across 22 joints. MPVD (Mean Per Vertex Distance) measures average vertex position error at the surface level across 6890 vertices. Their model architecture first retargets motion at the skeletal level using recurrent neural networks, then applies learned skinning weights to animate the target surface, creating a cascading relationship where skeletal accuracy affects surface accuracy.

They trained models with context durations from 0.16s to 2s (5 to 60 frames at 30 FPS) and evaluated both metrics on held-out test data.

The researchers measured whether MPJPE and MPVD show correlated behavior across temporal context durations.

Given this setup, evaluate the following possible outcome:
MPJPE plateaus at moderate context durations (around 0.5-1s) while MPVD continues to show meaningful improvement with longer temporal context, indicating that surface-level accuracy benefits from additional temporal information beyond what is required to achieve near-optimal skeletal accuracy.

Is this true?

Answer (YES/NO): NO